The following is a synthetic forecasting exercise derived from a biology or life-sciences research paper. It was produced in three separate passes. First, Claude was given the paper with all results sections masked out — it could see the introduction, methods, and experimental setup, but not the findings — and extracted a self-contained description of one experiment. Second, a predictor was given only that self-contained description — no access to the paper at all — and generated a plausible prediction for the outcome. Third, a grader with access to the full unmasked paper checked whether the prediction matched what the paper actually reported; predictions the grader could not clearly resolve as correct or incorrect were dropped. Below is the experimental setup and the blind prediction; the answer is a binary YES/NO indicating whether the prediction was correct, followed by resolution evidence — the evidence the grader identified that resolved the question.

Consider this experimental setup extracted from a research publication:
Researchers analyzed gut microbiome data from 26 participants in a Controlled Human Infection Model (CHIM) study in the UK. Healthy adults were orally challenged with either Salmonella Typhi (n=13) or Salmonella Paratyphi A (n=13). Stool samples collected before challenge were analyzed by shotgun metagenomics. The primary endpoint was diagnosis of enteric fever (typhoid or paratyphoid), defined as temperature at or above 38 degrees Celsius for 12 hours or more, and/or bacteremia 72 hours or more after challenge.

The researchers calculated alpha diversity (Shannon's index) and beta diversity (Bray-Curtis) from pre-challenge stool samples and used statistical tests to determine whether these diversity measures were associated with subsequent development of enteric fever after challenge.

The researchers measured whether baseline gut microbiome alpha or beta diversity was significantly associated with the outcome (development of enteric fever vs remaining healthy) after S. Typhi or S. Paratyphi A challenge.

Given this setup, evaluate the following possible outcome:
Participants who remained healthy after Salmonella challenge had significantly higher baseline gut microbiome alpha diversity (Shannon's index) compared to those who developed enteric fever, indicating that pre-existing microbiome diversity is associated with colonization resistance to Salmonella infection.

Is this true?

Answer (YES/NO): NO